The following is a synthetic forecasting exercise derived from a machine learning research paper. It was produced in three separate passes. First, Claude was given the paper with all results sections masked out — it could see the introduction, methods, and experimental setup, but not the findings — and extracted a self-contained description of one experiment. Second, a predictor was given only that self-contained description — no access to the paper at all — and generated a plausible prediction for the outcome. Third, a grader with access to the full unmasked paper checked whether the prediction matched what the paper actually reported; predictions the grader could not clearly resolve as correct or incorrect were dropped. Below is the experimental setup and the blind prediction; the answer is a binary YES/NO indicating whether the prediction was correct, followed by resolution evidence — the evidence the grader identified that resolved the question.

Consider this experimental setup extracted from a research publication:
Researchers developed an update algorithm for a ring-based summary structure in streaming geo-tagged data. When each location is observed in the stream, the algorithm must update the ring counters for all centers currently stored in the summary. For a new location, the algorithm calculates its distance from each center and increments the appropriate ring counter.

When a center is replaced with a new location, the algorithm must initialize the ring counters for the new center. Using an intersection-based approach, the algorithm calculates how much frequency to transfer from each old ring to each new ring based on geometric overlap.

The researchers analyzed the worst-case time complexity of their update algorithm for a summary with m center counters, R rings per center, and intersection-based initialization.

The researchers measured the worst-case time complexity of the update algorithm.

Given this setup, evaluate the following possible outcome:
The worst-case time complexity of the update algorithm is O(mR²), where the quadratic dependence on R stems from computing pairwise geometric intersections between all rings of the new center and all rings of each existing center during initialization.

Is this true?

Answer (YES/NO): NO